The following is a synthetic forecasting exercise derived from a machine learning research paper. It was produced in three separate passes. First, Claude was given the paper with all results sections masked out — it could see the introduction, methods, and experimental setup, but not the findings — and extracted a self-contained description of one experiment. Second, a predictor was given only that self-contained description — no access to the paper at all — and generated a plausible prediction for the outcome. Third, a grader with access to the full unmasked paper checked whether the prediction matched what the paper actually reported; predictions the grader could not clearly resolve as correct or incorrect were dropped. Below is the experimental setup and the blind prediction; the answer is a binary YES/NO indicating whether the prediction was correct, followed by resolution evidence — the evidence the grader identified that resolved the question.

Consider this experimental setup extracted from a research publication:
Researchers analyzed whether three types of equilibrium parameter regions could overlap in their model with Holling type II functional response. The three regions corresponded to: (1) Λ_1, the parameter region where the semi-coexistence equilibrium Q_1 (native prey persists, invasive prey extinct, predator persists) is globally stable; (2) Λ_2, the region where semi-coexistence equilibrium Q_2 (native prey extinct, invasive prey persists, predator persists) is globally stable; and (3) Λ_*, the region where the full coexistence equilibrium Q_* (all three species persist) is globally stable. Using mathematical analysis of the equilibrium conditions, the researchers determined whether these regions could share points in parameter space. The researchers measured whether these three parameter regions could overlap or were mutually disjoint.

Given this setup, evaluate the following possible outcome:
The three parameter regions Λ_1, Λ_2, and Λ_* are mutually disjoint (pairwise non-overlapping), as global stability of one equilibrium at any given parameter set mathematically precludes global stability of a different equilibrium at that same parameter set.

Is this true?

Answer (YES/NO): YES